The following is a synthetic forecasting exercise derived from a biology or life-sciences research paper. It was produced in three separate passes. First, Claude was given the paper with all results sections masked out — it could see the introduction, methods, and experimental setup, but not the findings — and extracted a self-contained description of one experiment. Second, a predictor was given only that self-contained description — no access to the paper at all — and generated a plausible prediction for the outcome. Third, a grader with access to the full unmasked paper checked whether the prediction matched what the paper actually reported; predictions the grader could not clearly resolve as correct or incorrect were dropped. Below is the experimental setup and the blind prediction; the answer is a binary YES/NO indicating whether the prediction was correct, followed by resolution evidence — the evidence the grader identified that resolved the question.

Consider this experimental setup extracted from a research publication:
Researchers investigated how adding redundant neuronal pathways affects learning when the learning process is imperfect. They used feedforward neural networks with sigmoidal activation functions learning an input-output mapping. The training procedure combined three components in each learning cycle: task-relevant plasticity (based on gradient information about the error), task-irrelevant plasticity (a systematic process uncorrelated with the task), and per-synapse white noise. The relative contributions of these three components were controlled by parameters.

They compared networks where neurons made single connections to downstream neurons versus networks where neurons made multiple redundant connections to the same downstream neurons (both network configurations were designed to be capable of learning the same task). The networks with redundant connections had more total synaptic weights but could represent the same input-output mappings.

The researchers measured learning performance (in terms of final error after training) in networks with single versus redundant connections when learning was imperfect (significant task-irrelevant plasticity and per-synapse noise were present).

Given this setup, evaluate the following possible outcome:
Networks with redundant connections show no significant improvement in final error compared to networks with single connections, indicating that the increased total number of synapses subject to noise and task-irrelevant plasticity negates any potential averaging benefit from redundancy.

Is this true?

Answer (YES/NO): NO